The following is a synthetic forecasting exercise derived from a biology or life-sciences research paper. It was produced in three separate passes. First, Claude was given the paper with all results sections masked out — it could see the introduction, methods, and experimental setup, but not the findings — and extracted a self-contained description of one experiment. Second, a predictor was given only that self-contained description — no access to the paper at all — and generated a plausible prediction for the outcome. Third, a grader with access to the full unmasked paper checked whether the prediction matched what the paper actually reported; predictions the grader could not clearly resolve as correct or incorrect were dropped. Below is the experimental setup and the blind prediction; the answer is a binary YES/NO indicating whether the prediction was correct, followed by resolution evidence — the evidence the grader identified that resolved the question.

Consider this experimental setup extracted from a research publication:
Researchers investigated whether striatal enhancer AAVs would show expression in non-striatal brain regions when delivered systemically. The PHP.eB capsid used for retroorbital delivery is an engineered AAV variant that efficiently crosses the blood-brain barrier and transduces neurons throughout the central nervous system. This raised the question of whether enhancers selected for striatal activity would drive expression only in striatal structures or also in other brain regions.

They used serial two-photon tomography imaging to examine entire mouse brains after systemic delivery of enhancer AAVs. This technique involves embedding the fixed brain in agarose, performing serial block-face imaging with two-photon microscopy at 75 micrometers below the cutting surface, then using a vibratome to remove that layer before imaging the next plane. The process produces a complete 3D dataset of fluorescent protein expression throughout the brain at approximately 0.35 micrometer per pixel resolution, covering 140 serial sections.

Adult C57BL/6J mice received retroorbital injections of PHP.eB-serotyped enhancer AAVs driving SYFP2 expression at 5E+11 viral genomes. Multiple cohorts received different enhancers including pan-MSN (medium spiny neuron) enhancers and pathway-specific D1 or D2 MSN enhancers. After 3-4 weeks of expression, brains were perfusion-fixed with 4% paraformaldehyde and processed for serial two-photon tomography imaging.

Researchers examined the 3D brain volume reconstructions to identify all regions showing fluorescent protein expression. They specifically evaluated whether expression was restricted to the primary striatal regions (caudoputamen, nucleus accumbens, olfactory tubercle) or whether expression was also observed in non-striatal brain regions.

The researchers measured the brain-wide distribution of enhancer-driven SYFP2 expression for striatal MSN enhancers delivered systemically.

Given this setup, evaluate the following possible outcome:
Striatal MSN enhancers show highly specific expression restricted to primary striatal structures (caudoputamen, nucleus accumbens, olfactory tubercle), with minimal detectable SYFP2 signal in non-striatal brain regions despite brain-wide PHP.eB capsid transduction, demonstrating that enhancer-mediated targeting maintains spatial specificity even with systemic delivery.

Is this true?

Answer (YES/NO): YES